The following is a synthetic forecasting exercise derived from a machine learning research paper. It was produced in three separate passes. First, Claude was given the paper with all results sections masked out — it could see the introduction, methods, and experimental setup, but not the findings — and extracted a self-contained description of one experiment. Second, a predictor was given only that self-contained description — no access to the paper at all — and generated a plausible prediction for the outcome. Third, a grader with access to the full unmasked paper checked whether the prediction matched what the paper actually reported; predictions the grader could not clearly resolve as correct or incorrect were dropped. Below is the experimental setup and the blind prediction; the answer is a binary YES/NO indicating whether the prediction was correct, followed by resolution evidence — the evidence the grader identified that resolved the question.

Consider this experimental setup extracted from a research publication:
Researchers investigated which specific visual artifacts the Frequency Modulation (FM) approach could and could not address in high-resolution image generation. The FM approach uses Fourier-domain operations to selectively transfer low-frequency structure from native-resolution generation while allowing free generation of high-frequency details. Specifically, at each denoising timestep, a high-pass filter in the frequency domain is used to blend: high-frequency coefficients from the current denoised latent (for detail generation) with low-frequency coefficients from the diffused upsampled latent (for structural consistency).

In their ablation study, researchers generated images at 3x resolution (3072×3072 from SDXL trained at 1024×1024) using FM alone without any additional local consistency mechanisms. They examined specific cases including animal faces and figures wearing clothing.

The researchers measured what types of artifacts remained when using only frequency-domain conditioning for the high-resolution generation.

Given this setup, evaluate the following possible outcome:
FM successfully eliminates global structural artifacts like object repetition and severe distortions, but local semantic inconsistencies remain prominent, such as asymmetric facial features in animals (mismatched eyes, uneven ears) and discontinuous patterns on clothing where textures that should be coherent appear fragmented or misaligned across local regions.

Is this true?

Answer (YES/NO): NO